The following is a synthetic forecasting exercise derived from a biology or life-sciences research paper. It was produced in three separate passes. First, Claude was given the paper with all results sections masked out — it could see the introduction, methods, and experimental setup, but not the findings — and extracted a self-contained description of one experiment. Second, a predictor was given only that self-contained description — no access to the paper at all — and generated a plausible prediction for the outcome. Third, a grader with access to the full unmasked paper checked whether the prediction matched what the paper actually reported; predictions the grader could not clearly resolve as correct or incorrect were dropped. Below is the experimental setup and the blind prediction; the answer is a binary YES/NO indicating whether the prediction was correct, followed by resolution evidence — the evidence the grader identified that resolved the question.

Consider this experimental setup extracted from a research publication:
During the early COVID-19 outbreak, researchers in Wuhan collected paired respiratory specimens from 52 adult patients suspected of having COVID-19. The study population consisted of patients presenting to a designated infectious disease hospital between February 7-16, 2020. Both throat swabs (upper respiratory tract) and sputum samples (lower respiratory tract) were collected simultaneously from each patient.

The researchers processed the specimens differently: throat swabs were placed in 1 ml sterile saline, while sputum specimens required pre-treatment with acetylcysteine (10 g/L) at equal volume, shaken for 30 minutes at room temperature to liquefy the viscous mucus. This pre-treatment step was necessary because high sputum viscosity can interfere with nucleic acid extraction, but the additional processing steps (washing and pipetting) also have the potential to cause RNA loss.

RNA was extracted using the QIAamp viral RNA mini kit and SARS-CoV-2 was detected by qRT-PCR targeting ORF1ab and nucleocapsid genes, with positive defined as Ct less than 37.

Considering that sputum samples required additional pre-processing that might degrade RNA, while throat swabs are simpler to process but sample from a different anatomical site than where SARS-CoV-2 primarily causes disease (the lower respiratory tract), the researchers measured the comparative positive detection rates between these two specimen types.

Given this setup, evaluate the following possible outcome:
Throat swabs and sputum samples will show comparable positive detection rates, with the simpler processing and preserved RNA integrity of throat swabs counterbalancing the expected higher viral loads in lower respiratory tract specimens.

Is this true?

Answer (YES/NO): NO